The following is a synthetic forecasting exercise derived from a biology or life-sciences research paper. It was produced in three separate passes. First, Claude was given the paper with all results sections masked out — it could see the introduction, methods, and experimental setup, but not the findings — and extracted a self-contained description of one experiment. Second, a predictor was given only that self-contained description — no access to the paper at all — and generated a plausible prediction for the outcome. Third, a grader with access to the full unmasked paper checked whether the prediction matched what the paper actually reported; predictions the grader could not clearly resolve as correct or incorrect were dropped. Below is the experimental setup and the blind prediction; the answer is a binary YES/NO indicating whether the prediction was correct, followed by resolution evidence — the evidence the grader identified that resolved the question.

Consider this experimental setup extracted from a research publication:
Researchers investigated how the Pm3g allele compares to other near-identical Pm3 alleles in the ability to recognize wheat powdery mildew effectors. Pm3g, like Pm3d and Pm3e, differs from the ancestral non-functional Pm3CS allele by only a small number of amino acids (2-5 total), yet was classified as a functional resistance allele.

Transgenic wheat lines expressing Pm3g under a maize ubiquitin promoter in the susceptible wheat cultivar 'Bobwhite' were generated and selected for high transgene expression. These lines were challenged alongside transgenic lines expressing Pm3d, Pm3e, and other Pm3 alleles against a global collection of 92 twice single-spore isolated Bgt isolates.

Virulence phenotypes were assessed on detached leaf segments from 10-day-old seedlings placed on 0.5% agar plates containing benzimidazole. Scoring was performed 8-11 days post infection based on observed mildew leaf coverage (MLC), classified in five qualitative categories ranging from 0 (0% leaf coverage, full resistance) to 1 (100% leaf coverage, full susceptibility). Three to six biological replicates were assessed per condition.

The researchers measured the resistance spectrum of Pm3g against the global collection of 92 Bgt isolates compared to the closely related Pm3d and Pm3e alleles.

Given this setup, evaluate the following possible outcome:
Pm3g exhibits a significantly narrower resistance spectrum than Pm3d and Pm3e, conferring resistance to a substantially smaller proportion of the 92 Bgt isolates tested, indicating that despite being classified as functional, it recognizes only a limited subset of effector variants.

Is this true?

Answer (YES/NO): YES